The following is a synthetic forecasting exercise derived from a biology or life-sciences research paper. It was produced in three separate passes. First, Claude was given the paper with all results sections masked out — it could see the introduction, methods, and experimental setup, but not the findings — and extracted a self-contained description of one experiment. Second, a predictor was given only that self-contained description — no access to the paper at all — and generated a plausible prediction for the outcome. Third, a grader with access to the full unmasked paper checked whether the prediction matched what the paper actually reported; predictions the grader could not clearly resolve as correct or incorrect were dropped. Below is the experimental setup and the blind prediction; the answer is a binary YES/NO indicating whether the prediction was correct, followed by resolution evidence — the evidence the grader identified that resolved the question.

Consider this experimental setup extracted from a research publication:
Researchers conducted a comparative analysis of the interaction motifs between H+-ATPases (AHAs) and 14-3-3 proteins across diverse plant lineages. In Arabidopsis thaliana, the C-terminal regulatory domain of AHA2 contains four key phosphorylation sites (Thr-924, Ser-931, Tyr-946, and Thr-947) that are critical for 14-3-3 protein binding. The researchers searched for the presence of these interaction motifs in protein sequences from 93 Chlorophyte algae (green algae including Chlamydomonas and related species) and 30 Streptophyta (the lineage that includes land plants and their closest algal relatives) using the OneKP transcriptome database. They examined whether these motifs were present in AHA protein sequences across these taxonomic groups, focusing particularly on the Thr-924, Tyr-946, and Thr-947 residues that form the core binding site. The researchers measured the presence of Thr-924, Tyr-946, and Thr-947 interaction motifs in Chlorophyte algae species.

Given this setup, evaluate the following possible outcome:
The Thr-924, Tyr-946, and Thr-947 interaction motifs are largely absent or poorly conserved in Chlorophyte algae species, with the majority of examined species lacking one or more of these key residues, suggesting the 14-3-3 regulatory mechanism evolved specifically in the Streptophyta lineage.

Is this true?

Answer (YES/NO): YES